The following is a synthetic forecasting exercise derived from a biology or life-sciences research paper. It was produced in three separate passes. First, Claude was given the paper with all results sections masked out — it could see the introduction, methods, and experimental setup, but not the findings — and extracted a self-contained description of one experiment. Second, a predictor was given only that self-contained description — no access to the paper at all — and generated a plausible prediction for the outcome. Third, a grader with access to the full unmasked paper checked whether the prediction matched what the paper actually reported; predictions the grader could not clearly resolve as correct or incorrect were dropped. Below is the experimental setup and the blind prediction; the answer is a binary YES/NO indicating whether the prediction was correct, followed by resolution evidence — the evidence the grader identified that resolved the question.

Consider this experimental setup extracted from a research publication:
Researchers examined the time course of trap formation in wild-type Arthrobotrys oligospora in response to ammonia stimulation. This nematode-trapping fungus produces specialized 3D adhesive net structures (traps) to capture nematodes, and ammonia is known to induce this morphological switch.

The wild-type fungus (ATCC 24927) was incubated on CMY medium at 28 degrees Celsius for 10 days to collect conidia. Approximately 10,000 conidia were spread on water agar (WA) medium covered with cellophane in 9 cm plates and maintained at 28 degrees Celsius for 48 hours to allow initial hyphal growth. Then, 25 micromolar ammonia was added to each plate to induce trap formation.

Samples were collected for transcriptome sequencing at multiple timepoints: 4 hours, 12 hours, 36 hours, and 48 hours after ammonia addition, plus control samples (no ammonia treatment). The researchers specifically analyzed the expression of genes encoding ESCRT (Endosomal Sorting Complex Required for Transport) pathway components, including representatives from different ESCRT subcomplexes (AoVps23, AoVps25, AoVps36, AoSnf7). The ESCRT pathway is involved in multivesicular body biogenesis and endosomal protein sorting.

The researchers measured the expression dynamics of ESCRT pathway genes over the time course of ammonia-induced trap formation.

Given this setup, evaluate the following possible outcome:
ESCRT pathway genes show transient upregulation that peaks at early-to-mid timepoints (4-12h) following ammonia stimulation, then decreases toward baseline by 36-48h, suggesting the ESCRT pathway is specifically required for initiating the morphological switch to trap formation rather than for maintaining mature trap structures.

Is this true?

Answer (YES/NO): NO